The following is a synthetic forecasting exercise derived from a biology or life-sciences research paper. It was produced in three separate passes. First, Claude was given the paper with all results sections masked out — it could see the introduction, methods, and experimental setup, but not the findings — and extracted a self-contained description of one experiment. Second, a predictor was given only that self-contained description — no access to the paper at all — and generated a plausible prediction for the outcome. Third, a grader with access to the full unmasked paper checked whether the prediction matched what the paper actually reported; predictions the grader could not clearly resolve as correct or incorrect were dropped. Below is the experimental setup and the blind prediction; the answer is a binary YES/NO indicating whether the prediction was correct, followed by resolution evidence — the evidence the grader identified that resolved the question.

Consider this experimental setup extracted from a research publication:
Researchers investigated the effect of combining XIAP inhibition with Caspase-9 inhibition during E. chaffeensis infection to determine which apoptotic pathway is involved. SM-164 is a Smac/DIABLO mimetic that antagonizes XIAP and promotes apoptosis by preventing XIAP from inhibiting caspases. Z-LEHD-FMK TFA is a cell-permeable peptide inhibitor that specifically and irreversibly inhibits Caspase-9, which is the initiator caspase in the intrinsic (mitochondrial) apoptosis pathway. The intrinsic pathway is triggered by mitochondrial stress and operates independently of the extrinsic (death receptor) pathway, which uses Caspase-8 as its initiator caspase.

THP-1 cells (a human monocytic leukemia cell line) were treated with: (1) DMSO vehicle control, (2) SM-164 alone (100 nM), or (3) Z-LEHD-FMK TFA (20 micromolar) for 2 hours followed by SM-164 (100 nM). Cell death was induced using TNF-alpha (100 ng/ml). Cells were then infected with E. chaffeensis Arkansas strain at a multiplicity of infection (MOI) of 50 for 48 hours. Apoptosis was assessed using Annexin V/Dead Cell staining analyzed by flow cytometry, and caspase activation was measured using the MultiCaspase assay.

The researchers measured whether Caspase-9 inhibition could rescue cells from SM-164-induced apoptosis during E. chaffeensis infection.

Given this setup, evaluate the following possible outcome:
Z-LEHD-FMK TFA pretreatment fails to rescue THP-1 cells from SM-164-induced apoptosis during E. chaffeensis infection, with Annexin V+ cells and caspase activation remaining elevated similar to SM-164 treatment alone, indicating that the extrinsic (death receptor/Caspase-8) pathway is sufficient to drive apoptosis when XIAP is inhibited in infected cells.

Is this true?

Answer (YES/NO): NO